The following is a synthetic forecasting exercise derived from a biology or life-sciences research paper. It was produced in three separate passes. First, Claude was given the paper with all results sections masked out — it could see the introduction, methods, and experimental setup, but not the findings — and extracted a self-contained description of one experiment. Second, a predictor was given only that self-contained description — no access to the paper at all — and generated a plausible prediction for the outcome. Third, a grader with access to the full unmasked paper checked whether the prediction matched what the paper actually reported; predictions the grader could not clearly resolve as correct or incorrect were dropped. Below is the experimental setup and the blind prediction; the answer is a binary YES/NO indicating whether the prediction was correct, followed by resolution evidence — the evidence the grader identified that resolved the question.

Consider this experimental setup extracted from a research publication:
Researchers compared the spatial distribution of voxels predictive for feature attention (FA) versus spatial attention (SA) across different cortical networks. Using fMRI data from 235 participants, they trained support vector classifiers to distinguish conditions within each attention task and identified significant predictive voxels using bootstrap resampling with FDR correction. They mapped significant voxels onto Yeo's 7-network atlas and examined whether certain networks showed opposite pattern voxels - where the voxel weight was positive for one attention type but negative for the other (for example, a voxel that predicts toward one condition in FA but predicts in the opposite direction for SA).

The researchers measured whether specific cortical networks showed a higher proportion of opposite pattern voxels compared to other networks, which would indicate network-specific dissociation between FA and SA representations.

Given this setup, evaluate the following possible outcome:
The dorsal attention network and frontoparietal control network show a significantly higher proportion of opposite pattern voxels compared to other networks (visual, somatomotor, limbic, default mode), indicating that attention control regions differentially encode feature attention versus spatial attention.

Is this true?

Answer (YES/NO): NO